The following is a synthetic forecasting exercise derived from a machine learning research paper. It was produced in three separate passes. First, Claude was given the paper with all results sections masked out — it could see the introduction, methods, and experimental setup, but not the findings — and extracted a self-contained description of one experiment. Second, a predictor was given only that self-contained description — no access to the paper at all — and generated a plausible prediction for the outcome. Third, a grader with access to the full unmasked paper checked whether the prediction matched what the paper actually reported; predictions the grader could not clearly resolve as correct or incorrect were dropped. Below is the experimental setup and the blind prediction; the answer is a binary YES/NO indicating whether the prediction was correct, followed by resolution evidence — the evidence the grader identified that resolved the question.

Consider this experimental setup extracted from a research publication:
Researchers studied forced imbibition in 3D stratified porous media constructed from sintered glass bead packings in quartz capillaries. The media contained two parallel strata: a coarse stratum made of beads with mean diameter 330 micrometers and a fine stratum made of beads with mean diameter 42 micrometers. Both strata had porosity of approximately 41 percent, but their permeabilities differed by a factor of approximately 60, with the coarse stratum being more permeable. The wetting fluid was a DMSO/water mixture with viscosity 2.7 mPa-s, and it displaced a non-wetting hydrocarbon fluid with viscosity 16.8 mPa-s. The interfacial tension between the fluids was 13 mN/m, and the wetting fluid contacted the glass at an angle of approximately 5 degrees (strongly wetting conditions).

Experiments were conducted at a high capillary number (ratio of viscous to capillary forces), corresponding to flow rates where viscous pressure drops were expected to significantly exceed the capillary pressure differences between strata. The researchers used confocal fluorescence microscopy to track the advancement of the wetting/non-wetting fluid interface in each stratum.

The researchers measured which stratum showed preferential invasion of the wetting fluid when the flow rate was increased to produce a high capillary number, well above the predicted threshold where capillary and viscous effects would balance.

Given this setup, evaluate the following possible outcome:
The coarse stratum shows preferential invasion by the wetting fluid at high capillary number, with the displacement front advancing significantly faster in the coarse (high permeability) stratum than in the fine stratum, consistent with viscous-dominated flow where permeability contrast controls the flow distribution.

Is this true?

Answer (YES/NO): YES